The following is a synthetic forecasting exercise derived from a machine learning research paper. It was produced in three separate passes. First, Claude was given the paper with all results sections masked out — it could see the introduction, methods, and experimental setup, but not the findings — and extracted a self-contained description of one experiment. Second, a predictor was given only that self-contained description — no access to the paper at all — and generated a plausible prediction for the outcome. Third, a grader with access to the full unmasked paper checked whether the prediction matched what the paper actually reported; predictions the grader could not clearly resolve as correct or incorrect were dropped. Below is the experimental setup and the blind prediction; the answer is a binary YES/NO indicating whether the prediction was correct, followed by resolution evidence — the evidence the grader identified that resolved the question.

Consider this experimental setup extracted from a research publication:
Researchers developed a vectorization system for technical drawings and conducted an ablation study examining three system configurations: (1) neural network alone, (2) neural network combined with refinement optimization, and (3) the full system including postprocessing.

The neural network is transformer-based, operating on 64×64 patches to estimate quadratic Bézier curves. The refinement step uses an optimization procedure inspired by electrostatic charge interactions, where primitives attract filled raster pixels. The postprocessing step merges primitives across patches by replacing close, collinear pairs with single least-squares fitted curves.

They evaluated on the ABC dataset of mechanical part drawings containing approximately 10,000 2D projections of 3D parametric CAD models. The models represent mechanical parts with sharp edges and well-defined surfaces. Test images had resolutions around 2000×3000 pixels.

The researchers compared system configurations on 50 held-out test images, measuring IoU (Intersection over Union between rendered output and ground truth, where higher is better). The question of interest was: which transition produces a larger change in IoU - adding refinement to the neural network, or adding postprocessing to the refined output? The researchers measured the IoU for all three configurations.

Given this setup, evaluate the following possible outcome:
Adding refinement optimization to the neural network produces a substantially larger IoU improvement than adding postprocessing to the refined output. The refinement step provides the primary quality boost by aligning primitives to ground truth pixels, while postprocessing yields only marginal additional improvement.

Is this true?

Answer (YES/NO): NO